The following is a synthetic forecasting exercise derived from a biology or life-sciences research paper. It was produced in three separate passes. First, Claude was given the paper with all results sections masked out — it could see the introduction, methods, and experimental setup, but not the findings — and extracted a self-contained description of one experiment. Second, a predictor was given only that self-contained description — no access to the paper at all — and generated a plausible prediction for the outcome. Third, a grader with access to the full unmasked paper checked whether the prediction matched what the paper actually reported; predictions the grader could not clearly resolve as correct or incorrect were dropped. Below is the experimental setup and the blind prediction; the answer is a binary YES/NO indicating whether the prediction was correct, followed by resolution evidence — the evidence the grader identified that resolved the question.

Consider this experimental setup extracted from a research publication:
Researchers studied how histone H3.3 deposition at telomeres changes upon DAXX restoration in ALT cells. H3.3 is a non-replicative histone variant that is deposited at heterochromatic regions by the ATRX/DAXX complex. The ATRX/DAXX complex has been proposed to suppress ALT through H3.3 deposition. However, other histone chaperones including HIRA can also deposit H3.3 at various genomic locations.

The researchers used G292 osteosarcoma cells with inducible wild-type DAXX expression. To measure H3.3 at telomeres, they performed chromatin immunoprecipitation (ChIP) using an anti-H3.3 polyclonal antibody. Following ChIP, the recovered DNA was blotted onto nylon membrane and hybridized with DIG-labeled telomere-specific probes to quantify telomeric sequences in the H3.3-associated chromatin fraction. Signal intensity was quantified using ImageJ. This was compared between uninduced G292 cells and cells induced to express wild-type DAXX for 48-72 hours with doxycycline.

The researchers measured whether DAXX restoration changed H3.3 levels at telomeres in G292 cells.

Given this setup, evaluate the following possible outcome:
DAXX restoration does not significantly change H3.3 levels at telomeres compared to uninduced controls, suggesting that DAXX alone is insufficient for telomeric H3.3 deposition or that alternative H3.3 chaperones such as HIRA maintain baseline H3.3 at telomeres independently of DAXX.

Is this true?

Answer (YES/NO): YES